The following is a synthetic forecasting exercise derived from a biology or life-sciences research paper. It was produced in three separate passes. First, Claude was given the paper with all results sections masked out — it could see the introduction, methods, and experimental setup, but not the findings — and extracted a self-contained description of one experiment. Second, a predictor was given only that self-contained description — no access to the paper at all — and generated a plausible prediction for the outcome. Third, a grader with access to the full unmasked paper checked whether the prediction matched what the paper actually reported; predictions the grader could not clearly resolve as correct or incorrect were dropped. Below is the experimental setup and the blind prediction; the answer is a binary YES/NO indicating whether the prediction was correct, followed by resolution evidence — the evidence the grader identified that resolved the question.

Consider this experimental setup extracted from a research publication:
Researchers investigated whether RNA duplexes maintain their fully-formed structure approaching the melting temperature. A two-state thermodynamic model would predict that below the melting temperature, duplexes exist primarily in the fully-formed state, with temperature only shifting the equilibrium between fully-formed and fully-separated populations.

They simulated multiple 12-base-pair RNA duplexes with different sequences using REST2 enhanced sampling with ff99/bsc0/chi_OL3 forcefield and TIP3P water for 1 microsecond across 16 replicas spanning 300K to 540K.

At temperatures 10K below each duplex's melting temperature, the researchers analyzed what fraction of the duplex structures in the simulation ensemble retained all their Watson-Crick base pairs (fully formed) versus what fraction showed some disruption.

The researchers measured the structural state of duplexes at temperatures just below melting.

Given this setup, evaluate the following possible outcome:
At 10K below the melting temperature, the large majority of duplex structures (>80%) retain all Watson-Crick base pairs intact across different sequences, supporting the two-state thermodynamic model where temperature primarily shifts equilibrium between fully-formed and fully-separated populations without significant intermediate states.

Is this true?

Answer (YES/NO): NO